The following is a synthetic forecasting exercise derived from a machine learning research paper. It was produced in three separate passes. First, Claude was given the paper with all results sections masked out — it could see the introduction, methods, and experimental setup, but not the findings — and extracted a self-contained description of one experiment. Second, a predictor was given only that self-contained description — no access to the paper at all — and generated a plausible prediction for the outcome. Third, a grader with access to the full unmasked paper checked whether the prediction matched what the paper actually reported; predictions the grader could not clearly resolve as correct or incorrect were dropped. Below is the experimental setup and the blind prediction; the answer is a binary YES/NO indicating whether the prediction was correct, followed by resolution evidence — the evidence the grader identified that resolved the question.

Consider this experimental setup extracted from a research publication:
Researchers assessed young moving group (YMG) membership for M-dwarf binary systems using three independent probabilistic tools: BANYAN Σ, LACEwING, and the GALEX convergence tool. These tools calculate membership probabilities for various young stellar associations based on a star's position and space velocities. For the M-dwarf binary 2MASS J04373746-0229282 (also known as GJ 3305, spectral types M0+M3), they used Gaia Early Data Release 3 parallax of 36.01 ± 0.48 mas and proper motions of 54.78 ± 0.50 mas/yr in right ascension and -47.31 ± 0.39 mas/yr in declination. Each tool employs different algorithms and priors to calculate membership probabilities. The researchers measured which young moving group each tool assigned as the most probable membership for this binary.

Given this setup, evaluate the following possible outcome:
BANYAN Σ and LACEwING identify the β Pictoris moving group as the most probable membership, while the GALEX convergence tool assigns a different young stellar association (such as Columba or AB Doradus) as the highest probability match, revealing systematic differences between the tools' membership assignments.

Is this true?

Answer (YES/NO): NO